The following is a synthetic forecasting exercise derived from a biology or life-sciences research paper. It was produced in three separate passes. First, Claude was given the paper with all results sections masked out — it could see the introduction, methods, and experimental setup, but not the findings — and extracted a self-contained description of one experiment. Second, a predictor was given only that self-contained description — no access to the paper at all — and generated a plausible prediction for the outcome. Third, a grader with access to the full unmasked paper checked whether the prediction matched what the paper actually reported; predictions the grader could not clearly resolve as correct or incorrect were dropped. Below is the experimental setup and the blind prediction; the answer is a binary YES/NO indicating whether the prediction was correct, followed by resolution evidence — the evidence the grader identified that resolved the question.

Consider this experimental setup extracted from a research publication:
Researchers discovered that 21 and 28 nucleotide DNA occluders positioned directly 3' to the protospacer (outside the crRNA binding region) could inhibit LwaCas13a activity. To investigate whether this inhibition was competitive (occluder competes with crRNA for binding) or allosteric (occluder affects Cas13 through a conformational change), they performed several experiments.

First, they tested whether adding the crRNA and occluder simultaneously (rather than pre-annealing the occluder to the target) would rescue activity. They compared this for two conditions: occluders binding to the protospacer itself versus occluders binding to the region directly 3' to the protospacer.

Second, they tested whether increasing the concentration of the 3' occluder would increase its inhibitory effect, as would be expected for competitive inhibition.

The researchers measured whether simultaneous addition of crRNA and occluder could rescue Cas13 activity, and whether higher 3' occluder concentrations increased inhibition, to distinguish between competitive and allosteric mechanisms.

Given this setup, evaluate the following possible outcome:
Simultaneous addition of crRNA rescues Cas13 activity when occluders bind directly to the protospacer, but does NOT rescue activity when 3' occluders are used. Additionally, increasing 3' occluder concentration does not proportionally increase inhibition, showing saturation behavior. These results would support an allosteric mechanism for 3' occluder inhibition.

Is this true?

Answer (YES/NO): YES